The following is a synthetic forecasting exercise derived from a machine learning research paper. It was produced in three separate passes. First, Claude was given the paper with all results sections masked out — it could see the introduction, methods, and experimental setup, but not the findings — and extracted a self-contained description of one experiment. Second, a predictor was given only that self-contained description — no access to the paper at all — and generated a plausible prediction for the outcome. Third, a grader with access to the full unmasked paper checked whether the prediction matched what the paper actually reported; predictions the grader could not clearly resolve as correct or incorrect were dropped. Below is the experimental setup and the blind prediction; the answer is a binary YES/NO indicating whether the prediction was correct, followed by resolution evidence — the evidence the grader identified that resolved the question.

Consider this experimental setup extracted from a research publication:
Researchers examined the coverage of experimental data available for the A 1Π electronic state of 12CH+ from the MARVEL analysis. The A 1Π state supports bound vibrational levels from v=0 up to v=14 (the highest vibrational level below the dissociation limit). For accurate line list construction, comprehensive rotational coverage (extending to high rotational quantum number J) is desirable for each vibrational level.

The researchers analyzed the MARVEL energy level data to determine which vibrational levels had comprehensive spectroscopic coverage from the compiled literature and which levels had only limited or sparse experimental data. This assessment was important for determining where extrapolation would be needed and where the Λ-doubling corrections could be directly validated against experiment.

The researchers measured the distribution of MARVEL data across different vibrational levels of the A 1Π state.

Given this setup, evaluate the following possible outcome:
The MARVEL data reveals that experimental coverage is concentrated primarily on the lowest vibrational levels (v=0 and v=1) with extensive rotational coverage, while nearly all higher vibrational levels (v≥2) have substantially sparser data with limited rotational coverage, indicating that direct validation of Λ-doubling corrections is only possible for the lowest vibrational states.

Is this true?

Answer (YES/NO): NO